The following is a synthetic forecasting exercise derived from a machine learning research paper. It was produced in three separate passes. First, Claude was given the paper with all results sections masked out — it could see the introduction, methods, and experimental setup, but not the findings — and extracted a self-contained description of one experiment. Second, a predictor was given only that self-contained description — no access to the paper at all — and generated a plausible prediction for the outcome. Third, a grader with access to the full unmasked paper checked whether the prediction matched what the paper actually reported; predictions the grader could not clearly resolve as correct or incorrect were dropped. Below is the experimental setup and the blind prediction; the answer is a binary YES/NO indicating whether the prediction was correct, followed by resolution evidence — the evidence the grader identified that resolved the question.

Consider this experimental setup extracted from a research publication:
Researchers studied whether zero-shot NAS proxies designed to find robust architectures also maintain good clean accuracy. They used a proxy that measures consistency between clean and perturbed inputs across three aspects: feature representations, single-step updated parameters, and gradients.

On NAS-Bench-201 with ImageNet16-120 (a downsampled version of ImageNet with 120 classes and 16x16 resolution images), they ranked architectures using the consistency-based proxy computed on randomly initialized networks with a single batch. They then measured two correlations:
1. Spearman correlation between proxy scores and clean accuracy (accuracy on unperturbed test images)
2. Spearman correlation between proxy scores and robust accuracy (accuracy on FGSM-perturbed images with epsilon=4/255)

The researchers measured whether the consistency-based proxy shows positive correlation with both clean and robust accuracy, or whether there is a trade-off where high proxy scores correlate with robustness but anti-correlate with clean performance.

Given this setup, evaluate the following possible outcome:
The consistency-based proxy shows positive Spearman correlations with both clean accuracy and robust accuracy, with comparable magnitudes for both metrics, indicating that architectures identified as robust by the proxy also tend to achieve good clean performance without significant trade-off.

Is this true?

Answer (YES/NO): YES